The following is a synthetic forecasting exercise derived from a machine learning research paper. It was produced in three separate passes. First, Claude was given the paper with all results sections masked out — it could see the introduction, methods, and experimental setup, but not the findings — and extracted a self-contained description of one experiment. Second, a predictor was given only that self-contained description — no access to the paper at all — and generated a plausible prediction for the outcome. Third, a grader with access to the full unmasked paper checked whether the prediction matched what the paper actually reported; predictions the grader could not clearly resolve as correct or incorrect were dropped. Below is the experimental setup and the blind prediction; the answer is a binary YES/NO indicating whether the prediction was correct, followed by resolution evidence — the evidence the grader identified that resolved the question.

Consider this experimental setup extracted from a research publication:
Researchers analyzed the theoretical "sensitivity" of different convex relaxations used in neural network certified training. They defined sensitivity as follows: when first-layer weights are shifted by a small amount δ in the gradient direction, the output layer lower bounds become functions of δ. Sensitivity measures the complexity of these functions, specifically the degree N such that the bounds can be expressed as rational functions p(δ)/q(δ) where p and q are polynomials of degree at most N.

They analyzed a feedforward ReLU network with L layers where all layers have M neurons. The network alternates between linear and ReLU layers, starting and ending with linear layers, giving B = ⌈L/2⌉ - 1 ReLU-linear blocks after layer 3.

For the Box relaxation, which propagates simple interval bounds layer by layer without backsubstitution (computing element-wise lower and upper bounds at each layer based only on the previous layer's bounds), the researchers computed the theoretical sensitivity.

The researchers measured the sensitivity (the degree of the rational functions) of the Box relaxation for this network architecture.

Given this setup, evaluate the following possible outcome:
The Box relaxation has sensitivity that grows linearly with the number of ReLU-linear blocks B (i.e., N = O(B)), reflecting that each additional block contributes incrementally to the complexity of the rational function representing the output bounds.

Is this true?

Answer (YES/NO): NO